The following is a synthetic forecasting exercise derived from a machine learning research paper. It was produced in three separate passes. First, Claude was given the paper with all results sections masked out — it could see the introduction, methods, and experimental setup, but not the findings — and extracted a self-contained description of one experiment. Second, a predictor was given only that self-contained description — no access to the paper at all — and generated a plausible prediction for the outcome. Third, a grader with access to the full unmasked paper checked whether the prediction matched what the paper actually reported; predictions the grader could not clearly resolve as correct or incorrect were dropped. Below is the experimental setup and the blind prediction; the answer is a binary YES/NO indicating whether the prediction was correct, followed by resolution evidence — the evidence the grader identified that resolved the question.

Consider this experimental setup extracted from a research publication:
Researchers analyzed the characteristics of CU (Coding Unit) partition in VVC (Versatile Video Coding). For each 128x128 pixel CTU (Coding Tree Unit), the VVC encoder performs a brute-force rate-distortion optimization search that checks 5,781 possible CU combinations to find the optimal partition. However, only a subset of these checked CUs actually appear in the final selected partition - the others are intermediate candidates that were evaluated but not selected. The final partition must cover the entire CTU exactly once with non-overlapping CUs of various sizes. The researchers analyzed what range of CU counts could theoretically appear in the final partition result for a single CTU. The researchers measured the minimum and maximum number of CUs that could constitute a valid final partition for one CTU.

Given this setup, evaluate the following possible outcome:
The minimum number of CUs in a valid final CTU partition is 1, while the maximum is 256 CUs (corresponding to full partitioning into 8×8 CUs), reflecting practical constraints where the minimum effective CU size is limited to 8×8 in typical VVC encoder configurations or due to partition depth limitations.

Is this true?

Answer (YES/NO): NO